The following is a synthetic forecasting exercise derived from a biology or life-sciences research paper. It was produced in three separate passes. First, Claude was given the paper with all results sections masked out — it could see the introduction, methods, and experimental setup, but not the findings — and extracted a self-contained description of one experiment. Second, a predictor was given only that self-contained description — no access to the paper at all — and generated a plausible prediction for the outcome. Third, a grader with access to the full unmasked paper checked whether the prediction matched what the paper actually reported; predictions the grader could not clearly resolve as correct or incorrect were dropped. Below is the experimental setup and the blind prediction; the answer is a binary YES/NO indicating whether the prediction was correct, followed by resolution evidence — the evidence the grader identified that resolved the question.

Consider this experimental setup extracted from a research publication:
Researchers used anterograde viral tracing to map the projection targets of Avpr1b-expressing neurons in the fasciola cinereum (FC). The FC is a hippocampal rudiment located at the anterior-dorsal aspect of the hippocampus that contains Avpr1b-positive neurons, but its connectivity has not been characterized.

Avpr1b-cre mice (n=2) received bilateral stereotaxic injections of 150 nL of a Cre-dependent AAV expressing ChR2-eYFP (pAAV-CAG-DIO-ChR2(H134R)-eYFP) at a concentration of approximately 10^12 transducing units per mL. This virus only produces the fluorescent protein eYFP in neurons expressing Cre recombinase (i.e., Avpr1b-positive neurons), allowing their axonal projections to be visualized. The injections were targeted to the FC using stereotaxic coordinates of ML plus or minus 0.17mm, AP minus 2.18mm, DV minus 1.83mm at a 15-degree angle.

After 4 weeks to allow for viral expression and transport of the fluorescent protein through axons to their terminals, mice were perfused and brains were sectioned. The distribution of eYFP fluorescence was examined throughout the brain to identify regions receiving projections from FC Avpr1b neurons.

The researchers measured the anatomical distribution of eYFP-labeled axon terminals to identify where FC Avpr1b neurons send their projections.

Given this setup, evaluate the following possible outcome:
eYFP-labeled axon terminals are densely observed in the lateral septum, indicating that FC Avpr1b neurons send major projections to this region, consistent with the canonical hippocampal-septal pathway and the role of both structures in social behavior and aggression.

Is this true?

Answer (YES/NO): YES